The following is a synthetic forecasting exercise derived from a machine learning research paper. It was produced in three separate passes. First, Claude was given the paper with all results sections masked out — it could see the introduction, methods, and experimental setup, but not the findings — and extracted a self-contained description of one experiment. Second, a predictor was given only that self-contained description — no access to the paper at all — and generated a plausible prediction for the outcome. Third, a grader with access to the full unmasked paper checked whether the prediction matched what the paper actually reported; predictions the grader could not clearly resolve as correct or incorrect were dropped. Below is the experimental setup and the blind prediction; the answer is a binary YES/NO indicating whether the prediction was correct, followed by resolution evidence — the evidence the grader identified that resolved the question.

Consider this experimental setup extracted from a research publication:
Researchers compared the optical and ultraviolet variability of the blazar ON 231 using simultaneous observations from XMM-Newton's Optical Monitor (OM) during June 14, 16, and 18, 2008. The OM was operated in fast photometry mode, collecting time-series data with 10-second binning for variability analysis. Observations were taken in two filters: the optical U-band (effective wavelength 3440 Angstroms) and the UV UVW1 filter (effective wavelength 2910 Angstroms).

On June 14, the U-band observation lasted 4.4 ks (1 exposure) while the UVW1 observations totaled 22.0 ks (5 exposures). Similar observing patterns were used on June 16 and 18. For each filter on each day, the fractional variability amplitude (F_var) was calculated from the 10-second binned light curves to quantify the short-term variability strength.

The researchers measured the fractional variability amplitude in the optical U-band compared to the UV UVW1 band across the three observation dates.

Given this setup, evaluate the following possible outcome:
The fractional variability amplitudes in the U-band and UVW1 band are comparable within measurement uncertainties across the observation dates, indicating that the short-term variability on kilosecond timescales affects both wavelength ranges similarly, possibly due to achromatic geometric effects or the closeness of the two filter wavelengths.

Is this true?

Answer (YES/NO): NO